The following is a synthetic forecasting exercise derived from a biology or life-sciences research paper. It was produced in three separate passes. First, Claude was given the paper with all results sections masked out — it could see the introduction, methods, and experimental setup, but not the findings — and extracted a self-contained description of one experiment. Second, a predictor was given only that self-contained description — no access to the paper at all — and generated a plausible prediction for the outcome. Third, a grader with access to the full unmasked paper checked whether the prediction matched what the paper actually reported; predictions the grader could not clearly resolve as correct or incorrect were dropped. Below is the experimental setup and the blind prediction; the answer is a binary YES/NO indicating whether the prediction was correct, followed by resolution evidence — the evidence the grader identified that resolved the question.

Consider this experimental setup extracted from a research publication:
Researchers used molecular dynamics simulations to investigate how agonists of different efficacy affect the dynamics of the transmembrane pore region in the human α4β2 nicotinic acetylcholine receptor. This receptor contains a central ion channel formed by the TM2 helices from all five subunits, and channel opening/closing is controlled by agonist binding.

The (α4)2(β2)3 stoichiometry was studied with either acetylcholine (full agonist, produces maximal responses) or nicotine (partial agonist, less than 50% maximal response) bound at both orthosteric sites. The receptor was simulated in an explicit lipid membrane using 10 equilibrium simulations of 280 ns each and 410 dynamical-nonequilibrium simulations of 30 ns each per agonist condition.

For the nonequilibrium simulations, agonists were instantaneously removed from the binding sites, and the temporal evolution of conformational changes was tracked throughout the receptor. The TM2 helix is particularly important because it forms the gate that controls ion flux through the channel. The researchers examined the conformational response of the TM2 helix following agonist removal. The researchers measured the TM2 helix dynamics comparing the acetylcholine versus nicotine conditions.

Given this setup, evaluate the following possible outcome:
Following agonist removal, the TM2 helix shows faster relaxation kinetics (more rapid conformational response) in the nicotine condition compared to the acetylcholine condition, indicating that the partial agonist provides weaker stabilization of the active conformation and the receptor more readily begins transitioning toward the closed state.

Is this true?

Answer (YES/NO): NO